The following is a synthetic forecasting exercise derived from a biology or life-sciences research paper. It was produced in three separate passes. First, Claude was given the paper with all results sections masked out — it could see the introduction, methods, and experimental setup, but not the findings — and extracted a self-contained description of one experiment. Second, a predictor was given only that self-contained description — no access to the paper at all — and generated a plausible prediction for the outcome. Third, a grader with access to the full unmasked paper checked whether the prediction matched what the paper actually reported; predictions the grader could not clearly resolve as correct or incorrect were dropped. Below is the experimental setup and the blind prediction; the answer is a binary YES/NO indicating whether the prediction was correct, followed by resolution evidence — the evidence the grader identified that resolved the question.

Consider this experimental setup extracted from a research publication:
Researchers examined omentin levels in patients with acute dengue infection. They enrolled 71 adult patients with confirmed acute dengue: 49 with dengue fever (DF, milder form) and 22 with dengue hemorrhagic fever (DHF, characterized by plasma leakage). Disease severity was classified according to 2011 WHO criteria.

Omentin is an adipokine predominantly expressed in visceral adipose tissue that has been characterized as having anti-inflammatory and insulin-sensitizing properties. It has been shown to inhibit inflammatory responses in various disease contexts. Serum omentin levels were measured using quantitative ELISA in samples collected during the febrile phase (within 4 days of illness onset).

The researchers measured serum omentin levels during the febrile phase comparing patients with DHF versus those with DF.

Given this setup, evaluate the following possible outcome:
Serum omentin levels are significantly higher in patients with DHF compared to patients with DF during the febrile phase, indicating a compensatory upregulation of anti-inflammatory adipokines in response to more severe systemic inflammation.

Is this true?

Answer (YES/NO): YES